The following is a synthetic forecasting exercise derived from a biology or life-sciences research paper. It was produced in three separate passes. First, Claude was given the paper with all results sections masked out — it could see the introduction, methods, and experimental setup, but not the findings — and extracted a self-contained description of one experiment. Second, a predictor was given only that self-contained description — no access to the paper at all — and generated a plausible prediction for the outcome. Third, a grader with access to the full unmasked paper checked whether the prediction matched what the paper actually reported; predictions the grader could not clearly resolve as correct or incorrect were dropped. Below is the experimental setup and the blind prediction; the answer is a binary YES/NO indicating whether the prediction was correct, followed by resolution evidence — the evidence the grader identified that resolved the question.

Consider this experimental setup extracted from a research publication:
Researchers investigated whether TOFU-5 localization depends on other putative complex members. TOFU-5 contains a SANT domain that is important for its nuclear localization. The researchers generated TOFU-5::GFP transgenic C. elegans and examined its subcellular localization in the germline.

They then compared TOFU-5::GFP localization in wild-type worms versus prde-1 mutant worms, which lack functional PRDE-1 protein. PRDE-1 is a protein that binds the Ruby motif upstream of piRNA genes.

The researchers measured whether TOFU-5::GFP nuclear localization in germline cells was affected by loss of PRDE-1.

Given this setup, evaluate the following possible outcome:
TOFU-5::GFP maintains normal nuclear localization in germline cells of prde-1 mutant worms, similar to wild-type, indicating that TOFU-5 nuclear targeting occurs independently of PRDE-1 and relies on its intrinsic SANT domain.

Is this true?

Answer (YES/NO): NO